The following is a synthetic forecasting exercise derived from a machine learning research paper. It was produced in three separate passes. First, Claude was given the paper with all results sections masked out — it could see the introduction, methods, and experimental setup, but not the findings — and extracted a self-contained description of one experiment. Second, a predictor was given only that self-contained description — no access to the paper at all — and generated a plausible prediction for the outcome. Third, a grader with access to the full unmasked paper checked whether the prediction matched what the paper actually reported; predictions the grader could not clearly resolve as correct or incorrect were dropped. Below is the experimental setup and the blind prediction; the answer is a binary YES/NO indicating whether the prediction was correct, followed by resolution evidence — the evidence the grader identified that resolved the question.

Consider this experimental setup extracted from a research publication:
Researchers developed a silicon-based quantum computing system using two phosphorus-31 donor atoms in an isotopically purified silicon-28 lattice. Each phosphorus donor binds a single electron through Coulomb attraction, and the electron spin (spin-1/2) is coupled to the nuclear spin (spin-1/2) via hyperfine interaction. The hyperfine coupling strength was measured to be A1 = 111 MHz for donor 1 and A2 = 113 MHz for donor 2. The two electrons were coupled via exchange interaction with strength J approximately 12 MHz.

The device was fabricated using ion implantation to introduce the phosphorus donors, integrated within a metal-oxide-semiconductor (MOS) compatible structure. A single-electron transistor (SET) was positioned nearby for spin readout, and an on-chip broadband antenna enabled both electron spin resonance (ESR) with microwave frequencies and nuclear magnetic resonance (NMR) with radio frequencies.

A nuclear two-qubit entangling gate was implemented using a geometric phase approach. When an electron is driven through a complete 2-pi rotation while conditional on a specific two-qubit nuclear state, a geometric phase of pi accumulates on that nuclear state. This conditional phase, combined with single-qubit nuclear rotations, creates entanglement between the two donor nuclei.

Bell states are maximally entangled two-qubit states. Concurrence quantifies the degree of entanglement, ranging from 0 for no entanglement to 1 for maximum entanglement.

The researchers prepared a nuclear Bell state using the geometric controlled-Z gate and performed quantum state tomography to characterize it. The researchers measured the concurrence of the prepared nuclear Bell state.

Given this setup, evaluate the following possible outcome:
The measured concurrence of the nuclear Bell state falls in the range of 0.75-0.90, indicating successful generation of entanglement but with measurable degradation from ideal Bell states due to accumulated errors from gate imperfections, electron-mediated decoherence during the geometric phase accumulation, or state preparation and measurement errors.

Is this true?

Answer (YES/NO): NO